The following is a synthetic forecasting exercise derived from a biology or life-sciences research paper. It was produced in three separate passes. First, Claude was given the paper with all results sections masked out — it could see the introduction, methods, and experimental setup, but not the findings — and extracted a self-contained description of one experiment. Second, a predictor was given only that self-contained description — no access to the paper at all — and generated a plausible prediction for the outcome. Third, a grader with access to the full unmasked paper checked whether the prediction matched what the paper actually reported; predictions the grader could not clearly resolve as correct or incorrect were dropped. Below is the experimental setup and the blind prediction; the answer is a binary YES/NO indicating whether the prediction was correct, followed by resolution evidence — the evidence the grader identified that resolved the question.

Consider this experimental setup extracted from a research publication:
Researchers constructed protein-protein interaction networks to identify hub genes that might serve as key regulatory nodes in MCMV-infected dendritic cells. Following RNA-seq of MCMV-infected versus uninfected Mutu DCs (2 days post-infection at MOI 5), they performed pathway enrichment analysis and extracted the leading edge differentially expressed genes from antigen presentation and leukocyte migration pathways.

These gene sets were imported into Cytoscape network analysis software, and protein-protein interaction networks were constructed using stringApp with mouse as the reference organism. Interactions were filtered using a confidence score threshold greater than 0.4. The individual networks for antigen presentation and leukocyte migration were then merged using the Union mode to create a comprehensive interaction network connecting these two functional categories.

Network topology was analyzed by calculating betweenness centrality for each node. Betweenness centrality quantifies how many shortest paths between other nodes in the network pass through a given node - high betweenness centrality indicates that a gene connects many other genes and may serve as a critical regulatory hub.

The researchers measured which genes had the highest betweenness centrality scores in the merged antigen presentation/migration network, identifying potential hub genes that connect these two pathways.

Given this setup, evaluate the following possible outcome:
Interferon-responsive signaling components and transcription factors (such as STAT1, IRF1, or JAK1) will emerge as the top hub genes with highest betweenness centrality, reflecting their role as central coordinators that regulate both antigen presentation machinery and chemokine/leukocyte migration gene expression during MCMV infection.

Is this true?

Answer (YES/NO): NO